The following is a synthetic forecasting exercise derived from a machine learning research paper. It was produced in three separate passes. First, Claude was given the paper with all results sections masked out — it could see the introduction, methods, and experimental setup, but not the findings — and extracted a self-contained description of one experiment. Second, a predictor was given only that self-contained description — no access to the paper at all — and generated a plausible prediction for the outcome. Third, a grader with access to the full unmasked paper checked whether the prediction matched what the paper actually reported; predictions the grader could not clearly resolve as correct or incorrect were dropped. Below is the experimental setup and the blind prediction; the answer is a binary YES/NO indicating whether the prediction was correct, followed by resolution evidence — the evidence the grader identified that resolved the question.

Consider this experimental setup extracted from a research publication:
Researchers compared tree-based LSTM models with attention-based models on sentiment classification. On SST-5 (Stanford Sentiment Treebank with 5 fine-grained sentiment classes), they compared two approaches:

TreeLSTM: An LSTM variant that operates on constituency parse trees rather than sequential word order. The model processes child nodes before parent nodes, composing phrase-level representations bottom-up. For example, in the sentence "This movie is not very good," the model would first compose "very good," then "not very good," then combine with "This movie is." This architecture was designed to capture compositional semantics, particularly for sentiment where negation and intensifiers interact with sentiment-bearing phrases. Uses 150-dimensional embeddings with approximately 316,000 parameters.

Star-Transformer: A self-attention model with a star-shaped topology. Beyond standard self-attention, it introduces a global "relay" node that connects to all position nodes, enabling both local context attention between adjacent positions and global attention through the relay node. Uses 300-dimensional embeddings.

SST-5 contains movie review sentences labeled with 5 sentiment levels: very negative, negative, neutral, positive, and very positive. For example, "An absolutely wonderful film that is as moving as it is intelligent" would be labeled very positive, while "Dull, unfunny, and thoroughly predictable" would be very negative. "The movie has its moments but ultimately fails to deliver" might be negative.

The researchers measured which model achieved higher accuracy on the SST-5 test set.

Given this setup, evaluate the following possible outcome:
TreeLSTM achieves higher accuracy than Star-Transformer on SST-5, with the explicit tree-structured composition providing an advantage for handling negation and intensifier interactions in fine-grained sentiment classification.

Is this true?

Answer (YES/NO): NO